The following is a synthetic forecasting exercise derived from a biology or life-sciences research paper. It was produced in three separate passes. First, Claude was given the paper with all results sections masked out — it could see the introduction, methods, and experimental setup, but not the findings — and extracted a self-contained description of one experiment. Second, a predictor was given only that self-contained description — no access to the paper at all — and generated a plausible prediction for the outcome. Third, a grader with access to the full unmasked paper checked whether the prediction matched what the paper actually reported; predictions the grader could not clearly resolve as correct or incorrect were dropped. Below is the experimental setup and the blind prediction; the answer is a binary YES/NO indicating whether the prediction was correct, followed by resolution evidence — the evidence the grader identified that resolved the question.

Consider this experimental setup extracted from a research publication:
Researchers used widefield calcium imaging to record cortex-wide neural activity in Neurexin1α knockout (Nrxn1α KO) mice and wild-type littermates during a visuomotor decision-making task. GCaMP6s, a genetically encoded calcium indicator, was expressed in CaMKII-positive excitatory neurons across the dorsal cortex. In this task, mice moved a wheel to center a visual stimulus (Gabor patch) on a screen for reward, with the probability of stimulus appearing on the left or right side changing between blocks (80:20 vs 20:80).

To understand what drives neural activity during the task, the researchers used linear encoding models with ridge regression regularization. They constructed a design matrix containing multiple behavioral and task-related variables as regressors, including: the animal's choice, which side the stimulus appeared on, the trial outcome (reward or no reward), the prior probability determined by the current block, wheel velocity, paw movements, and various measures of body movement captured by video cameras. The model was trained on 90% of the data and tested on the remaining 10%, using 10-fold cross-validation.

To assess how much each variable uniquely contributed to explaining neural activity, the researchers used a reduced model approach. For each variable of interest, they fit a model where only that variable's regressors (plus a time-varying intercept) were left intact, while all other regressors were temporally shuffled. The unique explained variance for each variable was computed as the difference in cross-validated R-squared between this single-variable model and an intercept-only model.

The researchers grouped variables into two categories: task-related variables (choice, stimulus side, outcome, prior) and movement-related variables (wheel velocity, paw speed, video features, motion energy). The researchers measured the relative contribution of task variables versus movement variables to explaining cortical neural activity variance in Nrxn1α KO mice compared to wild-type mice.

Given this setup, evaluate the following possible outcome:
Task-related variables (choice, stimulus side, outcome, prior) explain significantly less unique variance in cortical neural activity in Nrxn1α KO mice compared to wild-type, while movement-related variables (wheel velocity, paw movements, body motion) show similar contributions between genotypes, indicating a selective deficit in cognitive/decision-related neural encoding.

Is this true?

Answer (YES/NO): NO